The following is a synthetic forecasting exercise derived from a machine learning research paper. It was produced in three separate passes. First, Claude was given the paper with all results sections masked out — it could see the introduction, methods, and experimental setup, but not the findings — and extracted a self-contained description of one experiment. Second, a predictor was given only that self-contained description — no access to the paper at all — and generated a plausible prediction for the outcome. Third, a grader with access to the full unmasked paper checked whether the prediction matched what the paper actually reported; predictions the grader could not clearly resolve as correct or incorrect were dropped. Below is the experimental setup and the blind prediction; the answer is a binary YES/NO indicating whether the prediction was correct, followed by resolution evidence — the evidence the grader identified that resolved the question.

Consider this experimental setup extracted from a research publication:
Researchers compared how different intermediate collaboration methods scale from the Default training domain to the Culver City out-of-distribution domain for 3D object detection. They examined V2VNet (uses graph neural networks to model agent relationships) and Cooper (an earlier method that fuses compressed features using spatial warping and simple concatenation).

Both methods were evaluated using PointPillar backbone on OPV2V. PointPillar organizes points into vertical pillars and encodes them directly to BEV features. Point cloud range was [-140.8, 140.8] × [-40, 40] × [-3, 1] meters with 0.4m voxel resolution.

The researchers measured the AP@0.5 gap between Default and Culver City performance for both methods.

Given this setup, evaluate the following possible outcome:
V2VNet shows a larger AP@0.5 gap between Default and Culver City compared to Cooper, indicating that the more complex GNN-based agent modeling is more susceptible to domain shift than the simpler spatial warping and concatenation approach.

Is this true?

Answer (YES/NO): NO